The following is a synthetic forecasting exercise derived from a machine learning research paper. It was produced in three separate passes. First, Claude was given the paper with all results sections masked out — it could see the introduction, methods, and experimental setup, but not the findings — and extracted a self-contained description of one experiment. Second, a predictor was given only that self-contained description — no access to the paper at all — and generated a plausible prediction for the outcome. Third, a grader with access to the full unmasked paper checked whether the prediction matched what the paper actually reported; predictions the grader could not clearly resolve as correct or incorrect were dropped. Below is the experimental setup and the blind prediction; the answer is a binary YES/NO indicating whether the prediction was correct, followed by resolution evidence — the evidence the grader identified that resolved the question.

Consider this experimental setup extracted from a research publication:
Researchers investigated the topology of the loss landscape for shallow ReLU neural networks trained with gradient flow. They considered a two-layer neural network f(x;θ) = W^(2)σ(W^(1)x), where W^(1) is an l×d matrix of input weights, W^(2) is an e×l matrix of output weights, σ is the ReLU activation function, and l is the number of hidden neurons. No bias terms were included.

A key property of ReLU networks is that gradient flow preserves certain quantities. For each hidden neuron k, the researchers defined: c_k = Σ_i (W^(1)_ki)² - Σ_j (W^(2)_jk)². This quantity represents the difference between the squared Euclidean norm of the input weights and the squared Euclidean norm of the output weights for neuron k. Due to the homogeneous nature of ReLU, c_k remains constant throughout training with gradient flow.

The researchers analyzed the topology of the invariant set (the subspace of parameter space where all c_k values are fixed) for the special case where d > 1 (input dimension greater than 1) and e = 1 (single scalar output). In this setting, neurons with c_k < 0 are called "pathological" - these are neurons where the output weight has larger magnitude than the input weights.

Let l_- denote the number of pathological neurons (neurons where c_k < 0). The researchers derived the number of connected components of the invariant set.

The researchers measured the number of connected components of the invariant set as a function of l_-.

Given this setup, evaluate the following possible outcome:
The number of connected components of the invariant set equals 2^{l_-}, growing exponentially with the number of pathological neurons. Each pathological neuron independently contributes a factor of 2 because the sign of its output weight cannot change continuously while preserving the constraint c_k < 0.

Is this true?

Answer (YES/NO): YES